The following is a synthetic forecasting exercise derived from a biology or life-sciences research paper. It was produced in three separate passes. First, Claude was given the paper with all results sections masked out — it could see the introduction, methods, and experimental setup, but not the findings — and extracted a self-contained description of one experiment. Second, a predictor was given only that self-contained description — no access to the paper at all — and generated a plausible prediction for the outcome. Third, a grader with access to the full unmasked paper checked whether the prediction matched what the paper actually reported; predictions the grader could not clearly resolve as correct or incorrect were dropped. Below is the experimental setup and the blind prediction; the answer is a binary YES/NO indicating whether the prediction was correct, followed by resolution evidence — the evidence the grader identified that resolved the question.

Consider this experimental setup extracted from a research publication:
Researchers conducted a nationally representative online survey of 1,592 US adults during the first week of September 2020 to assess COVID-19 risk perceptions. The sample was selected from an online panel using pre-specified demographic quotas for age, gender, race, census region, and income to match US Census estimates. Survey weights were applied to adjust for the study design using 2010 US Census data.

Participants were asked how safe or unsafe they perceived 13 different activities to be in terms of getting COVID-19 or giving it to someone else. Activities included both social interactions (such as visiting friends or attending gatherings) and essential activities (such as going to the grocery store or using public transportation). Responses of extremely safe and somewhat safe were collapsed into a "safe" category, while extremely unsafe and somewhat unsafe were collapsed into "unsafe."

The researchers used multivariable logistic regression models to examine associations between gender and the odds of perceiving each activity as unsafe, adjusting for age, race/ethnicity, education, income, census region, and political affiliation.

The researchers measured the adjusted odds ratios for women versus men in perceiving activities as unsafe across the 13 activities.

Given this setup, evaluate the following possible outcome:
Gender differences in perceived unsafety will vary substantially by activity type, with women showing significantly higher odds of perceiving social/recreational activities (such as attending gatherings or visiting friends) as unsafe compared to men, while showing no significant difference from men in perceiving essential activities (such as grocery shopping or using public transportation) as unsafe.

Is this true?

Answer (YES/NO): NO